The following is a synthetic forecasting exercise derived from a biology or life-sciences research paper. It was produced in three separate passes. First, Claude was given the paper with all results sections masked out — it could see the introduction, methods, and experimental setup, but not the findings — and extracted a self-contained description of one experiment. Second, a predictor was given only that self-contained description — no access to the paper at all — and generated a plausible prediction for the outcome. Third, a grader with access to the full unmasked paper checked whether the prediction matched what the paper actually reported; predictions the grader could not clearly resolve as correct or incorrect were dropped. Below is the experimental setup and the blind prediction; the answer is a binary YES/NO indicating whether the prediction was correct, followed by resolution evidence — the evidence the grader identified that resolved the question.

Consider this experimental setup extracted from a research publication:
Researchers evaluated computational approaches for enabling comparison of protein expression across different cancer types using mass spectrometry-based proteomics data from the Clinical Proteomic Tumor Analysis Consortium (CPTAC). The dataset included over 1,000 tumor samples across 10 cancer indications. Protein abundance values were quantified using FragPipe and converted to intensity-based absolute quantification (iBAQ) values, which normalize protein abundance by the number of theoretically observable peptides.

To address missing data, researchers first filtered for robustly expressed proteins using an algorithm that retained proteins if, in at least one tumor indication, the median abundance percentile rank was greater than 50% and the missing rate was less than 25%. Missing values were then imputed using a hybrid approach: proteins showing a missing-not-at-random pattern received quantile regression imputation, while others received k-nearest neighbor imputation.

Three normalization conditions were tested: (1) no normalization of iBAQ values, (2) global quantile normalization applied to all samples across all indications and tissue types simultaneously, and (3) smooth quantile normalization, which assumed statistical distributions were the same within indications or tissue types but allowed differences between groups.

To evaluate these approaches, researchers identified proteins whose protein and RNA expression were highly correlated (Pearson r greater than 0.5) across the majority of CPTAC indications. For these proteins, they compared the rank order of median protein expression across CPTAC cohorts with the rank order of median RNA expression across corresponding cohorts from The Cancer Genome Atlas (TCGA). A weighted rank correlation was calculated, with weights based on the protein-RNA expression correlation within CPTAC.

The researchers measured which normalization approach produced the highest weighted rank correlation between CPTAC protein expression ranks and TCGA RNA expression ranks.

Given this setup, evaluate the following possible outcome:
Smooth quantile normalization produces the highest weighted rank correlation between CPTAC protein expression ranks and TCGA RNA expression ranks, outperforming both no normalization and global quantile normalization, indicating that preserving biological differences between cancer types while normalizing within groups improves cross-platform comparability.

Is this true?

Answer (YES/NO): NO